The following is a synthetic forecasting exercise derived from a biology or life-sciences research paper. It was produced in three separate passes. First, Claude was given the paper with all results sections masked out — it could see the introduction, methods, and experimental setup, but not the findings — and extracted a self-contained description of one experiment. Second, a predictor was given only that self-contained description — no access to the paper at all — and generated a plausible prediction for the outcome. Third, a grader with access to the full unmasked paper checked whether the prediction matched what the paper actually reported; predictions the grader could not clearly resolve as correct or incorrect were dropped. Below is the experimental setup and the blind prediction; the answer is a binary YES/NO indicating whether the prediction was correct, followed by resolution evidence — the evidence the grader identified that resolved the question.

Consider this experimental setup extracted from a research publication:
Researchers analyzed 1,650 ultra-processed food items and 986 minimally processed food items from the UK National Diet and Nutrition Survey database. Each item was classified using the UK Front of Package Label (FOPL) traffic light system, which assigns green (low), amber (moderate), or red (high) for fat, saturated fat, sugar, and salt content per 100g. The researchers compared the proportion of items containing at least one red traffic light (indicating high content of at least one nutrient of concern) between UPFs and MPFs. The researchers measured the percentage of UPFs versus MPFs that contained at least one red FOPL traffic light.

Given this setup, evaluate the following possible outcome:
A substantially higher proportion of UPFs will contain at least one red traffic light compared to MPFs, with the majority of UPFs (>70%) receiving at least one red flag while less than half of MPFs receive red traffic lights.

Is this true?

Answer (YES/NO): NO